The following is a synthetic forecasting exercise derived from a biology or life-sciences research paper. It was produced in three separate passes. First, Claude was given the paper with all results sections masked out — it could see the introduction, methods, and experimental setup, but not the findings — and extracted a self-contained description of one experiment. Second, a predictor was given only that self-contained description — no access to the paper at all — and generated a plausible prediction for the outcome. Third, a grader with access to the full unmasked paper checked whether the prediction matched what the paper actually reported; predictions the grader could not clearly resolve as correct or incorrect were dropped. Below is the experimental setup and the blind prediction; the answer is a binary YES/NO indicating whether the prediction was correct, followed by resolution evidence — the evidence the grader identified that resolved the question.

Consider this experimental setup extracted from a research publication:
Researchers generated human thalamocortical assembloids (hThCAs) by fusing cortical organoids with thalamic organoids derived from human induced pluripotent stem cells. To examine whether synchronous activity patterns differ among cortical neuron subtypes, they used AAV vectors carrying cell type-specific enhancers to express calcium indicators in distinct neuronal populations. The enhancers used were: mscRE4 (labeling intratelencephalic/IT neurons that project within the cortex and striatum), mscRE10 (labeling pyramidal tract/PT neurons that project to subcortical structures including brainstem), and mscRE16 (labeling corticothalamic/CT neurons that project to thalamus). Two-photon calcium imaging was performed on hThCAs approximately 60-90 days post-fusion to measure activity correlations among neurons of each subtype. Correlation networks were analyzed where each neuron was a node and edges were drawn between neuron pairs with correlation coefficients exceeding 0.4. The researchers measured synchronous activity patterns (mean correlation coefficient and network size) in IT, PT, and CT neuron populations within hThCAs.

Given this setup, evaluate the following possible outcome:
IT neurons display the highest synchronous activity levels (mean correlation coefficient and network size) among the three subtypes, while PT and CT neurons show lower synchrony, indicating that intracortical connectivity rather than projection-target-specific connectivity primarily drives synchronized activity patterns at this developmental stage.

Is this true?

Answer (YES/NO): NO